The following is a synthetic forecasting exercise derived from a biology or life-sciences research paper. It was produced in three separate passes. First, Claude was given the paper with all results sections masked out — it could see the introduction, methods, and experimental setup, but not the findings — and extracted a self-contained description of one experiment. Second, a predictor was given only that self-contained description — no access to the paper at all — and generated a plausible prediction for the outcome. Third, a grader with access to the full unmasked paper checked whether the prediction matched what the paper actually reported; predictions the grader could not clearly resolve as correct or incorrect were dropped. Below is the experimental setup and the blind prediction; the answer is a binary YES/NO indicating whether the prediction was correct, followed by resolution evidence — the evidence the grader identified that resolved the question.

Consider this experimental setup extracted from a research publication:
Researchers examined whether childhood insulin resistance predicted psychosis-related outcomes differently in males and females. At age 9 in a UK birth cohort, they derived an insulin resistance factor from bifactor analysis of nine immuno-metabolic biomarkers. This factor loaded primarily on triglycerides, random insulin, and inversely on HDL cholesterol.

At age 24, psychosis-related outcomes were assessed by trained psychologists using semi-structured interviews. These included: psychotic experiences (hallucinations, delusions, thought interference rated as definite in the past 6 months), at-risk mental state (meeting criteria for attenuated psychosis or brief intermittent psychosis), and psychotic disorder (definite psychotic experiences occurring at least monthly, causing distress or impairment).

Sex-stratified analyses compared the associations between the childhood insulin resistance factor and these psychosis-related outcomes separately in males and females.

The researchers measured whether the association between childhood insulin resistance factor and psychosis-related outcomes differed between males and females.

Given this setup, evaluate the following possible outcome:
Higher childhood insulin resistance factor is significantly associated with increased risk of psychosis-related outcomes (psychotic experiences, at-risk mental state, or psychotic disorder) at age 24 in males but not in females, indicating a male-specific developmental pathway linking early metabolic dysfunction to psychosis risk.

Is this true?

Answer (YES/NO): NO